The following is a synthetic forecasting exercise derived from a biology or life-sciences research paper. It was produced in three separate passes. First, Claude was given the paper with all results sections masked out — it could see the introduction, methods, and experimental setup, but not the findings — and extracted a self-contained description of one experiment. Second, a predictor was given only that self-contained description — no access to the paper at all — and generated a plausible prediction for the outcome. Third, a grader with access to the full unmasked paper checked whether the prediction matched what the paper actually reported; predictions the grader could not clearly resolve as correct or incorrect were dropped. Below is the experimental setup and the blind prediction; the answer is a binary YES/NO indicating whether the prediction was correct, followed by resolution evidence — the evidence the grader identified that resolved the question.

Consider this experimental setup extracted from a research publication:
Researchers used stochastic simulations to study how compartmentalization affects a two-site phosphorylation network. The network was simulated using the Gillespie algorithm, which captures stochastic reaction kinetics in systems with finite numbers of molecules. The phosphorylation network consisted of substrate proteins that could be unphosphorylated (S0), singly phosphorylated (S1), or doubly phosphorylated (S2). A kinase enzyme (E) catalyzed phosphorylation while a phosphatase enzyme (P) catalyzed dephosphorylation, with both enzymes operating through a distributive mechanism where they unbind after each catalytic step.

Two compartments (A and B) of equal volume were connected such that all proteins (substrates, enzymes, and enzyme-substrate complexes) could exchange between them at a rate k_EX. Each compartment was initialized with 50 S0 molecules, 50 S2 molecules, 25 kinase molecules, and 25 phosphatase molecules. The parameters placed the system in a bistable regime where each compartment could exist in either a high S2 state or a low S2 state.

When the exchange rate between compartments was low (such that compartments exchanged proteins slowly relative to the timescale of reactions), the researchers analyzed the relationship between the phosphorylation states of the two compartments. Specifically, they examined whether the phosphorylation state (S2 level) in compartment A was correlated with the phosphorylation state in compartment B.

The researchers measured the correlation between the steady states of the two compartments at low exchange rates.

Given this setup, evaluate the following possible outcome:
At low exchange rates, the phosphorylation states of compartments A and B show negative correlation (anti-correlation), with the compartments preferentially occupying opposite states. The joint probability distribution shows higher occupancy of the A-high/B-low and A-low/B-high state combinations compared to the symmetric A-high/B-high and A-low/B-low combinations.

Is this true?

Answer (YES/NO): YES